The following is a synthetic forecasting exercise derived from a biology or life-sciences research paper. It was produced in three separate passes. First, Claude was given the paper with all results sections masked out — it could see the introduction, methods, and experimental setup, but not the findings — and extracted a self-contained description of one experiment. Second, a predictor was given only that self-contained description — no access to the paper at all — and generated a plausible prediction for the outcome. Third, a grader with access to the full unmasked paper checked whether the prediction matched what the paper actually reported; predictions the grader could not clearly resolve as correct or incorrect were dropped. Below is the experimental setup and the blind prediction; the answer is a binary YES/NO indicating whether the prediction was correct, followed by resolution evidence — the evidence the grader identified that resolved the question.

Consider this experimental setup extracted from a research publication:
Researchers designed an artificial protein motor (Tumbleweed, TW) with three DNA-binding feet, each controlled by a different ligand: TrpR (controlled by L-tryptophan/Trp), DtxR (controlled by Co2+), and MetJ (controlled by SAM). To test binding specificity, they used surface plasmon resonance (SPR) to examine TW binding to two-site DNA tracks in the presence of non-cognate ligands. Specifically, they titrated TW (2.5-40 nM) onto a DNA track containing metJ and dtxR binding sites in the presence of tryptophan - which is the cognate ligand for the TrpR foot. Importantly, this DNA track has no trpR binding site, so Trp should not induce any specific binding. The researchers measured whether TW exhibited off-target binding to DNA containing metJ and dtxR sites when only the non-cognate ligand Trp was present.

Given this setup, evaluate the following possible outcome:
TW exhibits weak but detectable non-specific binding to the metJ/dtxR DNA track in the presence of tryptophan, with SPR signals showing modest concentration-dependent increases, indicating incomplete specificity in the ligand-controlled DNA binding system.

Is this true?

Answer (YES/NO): YES